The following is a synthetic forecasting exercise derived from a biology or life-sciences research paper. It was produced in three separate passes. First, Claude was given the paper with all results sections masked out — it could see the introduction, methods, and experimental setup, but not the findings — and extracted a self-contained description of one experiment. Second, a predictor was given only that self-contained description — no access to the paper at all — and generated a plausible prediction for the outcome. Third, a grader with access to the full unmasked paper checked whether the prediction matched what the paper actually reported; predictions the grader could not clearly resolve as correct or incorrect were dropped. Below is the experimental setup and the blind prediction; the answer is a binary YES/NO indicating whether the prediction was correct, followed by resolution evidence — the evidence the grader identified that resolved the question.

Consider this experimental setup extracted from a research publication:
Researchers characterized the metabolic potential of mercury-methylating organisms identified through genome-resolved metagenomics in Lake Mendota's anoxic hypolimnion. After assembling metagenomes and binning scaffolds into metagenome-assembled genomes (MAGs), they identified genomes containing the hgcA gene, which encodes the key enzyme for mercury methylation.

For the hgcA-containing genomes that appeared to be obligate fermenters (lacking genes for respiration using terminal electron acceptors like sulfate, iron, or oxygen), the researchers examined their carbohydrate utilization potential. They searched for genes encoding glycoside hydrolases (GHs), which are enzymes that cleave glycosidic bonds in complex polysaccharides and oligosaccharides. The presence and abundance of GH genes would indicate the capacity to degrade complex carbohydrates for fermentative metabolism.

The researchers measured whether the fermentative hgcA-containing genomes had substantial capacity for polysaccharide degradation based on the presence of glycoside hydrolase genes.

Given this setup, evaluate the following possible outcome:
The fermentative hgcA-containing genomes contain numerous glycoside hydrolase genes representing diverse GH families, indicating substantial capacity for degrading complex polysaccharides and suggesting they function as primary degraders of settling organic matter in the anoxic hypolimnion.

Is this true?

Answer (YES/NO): YES